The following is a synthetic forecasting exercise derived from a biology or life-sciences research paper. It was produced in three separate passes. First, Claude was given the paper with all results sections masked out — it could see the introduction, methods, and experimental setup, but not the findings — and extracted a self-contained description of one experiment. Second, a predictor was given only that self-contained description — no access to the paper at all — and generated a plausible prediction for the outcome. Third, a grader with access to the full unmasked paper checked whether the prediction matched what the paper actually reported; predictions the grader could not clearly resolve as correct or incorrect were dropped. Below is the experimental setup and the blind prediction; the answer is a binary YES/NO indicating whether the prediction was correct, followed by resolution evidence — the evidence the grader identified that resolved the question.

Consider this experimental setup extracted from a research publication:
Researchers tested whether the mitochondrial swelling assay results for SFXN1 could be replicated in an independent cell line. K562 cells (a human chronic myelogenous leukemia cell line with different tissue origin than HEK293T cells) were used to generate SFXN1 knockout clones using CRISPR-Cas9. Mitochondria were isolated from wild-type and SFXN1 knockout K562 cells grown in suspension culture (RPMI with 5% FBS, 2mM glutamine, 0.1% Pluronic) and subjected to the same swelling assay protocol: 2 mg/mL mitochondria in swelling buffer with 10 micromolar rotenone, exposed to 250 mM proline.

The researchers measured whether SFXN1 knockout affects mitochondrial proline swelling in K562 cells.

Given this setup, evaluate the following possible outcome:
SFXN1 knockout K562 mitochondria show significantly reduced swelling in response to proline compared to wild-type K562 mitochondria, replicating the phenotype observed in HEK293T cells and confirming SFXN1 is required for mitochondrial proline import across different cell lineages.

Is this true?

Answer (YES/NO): YES